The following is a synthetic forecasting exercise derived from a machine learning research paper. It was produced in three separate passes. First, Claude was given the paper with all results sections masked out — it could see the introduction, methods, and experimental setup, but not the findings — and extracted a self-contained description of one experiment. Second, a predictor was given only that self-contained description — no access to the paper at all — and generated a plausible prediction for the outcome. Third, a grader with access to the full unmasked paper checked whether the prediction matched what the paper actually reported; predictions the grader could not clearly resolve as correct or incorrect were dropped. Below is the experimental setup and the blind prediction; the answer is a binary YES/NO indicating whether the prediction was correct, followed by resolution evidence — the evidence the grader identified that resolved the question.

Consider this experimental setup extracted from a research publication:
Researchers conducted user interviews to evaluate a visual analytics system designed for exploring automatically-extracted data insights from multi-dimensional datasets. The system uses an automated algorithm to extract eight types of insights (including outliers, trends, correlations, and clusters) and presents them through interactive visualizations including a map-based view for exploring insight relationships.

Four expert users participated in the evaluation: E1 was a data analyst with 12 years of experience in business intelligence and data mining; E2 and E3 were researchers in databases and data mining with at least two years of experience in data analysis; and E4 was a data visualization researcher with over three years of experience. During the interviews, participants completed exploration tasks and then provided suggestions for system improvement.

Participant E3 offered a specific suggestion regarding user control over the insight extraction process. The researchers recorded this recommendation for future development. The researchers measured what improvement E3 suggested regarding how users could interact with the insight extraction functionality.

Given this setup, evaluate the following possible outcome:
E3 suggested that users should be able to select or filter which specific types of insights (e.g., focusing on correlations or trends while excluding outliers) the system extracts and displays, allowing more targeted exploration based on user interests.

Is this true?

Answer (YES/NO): NO